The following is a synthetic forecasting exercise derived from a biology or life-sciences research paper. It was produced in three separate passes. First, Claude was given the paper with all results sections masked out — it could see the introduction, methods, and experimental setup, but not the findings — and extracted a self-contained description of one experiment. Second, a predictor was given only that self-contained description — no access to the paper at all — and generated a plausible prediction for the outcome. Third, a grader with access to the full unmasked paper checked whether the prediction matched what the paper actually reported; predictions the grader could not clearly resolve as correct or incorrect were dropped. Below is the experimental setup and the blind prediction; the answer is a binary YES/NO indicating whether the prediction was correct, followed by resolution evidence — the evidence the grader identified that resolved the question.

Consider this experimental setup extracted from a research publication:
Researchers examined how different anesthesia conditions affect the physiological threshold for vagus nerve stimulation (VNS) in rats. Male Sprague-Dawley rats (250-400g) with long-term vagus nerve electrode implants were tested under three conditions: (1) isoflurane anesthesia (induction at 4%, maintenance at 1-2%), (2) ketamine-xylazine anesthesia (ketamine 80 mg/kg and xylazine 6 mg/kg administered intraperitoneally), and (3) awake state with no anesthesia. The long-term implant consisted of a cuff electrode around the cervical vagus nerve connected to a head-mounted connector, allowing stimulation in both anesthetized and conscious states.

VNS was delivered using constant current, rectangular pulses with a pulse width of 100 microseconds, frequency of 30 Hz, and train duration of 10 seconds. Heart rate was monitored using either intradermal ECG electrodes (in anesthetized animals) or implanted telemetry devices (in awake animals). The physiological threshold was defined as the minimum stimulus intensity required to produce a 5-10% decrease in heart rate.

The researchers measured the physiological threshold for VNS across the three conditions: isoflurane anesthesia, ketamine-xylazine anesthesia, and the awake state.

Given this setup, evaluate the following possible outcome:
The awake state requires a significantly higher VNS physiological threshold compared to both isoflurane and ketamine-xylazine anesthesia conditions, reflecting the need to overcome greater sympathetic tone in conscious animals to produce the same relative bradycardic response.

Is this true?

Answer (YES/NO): NO